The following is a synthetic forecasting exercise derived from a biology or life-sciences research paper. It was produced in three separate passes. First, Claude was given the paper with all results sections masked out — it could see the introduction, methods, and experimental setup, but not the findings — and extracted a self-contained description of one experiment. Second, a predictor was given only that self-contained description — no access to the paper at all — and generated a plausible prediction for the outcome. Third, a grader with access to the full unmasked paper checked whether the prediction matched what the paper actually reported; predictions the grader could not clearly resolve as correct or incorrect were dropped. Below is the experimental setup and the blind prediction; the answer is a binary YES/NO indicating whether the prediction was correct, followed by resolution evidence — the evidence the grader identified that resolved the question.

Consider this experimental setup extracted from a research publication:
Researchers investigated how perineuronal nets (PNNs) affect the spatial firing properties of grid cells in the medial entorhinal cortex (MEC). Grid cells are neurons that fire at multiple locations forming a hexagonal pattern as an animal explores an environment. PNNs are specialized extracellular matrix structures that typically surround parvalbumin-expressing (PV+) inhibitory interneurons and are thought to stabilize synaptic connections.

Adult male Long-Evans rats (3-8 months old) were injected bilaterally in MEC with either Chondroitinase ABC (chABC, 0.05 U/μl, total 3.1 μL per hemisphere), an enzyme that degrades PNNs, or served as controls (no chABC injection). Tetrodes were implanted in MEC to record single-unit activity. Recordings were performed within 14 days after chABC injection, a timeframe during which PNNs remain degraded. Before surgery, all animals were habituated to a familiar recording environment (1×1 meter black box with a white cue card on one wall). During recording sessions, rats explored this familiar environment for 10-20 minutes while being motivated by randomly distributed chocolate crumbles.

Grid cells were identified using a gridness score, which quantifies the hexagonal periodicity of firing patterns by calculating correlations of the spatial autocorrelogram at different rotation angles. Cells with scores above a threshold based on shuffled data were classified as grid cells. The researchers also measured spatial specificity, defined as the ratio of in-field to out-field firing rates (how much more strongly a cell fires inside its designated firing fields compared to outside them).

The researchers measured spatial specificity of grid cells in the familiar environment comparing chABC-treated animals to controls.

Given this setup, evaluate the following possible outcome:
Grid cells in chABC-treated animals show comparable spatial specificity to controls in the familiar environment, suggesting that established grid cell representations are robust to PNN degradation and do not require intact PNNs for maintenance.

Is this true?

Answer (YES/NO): NO